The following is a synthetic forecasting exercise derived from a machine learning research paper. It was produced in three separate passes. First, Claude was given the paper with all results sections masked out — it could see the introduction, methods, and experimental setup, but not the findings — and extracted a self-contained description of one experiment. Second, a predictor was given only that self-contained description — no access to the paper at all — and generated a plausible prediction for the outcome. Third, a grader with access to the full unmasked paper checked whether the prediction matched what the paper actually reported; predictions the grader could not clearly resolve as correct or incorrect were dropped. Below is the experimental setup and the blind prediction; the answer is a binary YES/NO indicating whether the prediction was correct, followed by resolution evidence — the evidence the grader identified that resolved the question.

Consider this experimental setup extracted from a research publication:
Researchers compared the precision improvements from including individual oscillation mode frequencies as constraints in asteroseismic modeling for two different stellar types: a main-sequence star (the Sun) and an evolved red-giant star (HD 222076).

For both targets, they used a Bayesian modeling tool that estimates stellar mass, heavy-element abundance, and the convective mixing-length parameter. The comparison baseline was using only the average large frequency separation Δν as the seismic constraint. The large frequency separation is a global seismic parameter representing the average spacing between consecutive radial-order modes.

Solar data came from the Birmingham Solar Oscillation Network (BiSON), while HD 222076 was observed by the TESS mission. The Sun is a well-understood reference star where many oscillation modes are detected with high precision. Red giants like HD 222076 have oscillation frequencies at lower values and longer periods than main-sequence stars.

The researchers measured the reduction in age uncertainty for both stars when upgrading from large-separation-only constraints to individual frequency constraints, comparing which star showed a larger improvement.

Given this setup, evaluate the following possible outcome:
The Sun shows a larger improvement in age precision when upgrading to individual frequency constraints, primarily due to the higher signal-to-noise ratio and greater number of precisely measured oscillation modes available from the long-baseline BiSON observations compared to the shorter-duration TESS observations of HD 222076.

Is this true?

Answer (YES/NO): YES